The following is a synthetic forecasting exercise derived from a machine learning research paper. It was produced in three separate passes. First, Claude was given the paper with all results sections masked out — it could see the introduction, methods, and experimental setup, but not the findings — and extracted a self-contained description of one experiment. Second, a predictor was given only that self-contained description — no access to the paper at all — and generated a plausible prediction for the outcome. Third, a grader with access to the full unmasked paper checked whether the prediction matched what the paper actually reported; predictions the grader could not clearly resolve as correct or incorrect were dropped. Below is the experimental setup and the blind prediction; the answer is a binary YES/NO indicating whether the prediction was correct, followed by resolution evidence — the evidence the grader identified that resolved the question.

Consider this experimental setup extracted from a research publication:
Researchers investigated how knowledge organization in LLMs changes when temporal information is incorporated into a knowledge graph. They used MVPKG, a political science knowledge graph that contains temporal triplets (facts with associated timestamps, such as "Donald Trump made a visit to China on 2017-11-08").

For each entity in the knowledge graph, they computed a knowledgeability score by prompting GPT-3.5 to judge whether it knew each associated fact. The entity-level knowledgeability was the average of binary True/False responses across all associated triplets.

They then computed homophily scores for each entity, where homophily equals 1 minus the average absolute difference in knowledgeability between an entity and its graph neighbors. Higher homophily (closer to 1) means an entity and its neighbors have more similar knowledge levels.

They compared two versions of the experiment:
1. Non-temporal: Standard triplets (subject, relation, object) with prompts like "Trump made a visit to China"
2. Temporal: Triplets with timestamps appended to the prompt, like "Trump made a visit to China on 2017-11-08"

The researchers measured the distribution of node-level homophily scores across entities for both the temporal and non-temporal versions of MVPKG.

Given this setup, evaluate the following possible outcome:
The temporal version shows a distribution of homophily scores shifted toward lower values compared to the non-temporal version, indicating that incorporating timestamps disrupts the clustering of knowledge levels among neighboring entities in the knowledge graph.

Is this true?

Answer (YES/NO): YES